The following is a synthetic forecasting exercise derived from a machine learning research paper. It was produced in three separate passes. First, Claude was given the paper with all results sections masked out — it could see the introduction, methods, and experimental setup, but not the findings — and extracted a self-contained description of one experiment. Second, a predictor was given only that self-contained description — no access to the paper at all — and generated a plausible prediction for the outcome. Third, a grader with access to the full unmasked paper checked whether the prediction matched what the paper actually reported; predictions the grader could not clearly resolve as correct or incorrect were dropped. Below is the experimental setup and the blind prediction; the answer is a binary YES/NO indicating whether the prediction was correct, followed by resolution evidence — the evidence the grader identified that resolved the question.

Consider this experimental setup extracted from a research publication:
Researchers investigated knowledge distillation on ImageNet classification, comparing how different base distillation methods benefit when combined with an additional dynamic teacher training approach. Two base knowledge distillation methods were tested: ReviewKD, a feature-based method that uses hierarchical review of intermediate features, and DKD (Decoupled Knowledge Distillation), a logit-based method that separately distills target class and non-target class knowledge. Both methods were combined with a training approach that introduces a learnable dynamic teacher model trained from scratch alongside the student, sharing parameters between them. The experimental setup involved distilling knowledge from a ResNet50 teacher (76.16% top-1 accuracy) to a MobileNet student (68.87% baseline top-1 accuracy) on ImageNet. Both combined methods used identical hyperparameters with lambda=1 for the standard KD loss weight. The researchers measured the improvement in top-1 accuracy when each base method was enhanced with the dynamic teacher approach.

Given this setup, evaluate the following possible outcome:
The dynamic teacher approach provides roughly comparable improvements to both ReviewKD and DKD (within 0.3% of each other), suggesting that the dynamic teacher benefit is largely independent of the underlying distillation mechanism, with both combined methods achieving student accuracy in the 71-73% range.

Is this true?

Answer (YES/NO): NO